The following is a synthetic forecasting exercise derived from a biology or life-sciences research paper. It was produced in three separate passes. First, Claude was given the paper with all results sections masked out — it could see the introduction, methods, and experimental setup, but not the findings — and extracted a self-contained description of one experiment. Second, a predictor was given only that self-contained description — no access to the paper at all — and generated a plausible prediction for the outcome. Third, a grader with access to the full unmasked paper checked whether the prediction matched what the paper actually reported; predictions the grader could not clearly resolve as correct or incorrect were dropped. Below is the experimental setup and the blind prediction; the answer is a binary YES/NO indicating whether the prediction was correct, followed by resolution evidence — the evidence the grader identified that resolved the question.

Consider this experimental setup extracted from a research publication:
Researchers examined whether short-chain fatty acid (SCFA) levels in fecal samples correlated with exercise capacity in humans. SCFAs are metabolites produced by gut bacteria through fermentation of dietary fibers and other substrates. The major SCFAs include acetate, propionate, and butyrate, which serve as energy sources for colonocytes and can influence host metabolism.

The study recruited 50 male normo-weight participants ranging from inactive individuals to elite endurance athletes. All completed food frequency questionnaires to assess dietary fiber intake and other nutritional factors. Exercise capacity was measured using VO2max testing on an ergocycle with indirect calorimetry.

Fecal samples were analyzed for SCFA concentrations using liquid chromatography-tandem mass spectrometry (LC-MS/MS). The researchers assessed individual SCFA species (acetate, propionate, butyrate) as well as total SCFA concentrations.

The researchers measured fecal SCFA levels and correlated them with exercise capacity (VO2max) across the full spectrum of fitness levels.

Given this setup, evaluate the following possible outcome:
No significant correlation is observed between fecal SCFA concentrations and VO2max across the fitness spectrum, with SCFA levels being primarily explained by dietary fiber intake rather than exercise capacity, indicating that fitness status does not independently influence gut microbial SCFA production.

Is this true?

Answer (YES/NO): NO